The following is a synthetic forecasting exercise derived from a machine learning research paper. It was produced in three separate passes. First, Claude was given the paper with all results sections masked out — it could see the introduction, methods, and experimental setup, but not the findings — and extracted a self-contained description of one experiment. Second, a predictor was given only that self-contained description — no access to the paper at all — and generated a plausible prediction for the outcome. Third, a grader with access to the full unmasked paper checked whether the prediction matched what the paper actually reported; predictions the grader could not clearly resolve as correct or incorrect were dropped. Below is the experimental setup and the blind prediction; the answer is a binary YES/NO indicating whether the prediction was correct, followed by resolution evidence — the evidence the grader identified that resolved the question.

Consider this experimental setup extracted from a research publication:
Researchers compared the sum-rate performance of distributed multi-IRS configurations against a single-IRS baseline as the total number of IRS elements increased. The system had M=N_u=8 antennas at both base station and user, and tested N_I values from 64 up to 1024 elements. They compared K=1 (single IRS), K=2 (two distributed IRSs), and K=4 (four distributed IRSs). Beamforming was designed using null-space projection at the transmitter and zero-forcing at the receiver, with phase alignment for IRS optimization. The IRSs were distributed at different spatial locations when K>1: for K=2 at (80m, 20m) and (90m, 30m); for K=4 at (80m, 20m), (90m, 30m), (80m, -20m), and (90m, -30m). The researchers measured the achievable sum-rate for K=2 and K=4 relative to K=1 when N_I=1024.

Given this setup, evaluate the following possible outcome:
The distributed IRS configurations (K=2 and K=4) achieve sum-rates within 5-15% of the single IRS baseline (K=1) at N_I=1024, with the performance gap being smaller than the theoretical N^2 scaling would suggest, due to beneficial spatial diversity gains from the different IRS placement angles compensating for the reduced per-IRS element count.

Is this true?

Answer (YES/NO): NO